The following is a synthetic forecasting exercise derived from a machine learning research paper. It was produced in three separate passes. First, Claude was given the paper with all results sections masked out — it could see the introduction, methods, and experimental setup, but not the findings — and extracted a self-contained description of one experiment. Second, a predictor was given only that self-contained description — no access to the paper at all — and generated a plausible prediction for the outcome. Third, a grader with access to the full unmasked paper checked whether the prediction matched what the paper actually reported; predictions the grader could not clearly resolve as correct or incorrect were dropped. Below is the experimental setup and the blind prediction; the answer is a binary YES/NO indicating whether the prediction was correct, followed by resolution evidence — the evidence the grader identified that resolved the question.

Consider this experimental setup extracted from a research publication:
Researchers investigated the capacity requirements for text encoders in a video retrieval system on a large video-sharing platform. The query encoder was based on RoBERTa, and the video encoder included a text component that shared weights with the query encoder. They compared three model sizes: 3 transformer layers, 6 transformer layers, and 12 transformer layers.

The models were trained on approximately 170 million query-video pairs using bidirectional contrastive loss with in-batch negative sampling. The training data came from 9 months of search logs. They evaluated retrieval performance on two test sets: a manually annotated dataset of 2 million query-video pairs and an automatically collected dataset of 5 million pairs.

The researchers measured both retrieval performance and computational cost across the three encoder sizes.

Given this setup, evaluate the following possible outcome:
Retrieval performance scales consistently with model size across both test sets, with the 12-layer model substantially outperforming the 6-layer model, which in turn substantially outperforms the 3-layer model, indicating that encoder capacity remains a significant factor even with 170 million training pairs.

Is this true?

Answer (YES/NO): NO